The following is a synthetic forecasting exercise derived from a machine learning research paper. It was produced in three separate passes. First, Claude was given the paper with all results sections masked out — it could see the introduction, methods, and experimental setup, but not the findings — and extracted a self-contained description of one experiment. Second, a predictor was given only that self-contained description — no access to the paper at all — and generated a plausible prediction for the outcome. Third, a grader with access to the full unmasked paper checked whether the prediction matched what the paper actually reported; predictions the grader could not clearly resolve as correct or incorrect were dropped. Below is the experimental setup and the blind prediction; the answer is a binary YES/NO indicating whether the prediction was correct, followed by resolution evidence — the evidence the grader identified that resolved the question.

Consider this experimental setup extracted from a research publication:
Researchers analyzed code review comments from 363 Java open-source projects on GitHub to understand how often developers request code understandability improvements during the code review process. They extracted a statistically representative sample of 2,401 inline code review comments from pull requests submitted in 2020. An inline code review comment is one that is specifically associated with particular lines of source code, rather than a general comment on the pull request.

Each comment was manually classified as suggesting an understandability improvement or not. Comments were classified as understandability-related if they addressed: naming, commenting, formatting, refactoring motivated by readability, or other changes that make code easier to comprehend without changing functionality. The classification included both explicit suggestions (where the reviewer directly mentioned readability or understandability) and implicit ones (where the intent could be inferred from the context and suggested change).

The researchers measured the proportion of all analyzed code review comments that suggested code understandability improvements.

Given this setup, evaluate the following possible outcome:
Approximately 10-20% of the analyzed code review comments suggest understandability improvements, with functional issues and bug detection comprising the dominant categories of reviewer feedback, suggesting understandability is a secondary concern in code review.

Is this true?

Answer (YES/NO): NO